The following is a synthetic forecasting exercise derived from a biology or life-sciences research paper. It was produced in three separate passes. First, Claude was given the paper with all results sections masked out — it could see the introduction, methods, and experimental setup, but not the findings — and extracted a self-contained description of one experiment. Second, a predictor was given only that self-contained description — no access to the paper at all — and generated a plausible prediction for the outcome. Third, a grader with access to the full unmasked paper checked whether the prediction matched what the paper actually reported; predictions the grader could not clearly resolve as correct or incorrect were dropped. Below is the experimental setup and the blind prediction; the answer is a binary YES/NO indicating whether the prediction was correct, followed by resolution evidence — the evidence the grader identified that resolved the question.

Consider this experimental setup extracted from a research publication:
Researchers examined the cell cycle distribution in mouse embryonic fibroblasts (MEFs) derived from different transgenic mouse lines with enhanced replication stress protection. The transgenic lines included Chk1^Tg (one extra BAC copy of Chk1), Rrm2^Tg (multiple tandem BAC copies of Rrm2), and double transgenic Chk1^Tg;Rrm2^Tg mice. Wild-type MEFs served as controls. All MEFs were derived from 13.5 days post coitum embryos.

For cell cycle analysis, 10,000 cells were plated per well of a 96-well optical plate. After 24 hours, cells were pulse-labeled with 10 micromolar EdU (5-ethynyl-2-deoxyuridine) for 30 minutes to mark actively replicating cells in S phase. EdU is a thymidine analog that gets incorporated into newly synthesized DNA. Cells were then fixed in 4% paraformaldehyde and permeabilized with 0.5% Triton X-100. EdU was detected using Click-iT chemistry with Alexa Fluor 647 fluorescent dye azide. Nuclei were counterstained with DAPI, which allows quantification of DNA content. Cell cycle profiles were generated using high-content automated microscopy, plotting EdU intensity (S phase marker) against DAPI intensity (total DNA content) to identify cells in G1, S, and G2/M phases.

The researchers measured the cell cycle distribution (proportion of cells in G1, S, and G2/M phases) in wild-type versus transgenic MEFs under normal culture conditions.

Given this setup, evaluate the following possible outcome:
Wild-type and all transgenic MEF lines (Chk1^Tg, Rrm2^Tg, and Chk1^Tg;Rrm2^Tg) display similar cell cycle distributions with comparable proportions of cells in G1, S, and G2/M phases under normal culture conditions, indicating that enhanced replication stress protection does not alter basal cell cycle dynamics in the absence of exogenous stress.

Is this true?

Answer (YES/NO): NO